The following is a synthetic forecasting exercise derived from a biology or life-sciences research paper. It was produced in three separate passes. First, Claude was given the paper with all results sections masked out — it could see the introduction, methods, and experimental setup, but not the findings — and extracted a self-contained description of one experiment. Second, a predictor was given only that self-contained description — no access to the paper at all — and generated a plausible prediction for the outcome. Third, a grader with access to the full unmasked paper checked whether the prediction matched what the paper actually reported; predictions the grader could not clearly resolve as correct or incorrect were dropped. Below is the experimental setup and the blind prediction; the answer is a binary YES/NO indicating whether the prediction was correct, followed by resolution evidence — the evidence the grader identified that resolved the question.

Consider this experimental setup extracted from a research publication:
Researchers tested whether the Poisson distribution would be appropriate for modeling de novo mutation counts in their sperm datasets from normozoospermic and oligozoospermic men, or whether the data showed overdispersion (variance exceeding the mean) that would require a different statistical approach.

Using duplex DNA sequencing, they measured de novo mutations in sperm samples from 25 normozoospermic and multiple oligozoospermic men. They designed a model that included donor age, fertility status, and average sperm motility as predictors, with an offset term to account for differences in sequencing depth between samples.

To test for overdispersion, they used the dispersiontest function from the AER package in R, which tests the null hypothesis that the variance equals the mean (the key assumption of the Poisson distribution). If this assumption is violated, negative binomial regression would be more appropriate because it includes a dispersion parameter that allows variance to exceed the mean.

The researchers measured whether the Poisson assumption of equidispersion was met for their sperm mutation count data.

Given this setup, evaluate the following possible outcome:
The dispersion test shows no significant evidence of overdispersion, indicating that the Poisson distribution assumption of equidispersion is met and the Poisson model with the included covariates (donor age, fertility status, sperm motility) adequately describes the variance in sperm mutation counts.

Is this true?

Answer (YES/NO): NO